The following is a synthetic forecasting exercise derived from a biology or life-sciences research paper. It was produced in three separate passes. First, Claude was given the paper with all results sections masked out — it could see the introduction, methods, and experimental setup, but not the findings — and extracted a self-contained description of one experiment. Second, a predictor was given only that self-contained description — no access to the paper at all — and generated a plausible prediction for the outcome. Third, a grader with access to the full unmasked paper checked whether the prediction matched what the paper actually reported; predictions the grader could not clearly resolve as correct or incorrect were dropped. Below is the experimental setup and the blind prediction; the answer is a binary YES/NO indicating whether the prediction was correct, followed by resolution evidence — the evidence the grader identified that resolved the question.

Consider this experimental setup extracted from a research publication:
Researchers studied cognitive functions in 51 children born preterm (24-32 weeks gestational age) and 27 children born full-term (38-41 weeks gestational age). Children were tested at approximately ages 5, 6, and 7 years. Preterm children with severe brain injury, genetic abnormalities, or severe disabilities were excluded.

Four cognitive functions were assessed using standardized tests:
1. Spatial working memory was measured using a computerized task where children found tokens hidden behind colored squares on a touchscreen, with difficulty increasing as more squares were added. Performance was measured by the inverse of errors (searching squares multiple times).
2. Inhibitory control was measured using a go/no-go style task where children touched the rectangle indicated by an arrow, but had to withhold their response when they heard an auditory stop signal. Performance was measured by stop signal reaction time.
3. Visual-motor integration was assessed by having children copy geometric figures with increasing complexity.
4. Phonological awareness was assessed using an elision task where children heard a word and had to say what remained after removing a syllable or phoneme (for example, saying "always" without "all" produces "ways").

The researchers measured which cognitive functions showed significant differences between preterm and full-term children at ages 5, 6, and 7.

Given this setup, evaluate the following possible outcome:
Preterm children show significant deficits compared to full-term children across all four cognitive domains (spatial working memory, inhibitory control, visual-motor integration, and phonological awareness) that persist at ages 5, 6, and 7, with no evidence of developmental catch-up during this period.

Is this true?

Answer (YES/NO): NO